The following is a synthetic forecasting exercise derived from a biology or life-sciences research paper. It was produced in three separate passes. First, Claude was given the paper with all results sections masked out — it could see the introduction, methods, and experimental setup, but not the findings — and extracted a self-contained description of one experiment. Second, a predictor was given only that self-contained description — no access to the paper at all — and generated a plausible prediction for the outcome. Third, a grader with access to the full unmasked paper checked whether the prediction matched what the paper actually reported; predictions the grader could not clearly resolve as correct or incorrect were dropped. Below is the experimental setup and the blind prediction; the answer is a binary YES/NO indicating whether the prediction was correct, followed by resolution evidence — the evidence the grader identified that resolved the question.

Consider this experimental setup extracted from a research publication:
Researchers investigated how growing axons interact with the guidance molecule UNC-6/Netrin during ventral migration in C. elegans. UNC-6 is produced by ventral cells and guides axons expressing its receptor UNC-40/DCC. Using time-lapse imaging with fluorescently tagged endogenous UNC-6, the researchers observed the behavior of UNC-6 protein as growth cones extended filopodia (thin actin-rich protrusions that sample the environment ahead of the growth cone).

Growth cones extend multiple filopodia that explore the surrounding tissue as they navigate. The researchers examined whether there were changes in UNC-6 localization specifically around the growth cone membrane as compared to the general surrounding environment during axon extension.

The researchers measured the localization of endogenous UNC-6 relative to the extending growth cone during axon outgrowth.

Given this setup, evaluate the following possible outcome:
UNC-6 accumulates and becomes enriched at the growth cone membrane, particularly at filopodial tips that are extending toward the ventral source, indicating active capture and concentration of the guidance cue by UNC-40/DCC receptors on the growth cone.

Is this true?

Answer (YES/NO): NO